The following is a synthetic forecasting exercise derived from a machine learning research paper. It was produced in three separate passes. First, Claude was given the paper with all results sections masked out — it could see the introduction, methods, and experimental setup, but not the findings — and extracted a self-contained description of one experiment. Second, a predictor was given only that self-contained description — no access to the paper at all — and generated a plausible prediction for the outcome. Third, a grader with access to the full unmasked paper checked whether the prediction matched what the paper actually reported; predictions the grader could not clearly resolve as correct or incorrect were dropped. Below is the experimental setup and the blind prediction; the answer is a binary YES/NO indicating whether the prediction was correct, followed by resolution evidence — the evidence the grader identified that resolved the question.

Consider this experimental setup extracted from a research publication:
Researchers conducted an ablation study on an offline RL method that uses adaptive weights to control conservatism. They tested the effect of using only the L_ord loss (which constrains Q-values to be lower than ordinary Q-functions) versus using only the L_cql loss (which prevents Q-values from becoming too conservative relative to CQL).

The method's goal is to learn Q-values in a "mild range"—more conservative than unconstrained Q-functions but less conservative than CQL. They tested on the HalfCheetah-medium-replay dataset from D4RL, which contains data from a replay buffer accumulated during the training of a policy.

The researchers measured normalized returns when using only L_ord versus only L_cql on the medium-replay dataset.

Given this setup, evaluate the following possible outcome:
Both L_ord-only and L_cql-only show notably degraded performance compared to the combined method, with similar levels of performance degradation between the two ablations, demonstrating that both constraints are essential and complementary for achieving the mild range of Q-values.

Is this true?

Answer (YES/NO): NO